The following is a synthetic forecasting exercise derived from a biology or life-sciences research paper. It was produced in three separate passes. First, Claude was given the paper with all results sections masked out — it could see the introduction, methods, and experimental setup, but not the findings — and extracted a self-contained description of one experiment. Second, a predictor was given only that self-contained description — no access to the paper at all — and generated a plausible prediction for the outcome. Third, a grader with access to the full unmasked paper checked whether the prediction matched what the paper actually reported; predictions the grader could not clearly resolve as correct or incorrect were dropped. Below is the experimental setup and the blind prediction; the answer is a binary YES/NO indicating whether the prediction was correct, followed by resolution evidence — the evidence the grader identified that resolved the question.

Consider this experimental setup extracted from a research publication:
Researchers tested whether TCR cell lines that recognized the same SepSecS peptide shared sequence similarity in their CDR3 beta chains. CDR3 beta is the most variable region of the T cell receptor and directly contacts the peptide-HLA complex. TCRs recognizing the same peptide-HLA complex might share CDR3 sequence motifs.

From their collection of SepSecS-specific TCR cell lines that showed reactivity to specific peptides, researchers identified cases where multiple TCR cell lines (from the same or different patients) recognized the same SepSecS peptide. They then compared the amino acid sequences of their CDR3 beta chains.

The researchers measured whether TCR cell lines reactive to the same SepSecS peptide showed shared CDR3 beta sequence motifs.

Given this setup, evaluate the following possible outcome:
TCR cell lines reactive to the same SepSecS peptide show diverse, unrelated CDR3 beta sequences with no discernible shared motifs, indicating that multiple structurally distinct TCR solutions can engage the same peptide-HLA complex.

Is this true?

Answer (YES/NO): YES